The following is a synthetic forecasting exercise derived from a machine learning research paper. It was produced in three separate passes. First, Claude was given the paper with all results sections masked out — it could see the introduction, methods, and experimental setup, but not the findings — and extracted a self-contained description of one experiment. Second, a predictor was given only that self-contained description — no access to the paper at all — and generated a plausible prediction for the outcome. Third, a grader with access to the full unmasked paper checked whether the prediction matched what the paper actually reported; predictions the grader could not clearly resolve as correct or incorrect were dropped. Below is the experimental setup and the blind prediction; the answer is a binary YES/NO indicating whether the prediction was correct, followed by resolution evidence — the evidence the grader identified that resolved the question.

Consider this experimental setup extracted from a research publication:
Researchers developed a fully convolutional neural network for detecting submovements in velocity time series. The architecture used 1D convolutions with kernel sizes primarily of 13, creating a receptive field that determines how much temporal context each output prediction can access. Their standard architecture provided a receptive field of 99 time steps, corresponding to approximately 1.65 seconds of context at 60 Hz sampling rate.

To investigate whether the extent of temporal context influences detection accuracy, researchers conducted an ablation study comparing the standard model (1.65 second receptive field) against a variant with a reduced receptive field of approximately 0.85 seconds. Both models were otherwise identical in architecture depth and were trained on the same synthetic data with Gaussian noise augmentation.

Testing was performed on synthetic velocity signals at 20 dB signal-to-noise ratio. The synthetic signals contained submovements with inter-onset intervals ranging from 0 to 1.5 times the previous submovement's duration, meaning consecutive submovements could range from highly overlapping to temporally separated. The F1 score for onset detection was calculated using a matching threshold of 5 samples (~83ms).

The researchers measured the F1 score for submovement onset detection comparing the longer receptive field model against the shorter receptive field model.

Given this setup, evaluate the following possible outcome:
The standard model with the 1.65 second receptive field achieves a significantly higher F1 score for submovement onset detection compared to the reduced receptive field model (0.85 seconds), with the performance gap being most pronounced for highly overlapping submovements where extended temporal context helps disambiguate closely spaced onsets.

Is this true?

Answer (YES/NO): NO